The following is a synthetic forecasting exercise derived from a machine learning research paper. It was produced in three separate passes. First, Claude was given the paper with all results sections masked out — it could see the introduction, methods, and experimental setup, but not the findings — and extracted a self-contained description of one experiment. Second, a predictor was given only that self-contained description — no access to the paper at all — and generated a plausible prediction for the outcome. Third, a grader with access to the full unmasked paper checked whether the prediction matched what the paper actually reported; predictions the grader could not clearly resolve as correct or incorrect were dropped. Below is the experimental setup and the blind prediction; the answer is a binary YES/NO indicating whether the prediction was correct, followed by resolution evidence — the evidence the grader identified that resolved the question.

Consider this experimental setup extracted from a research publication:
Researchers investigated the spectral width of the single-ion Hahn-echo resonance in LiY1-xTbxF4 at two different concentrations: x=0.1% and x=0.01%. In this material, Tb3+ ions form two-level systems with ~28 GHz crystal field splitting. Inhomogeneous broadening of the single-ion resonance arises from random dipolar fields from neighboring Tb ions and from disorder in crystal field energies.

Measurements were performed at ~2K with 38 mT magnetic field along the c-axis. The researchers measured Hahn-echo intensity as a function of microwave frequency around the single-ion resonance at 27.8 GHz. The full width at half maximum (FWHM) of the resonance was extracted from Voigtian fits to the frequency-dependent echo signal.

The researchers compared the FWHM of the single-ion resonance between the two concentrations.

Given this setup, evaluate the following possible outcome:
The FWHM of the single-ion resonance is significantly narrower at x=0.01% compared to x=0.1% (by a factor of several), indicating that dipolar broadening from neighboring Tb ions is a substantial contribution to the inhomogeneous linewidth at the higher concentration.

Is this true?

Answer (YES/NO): YES